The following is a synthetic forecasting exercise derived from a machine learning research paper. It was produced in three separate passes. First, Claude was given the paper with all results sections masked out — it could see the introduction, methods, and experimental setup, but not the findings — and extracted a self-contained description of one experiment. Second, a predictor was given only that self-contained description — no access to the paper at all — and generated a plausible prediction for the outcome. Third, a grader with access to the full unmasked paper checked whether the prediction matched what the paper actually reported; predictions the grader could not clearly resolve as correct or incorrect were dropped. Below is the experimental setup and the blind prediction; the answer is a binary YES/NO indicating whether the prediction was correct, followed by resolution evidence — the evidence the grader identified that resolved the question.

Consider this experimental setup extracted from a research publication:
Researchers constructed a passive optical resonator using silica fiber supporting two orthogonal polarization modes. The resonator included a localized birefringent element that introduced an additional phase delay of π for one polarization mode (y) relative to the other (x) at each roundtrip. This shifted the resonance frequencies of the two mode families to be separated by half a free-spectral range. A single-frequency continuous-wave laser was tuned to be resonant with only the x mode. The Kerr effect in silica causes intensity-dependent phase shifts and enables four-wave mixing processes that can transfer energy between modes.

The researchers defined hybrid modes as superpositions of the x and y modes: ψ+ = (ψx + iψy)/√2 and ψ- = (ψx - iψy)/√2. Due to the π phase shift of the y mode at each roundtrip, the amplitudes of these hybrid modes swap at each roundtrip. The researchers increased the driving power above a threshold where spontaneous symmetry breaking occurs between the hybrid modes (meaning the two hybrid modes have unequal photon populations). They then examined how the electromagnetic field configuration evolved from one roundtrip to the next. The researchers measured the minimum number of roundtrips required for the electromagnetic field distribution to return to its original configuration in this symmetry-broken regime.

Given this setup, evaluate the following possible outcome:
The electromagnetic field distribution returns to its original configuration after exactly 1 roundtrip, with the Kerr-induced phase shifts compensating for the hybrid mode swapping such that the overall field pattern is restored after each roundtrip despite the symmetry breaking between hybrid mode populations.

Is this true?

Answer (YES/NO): NO